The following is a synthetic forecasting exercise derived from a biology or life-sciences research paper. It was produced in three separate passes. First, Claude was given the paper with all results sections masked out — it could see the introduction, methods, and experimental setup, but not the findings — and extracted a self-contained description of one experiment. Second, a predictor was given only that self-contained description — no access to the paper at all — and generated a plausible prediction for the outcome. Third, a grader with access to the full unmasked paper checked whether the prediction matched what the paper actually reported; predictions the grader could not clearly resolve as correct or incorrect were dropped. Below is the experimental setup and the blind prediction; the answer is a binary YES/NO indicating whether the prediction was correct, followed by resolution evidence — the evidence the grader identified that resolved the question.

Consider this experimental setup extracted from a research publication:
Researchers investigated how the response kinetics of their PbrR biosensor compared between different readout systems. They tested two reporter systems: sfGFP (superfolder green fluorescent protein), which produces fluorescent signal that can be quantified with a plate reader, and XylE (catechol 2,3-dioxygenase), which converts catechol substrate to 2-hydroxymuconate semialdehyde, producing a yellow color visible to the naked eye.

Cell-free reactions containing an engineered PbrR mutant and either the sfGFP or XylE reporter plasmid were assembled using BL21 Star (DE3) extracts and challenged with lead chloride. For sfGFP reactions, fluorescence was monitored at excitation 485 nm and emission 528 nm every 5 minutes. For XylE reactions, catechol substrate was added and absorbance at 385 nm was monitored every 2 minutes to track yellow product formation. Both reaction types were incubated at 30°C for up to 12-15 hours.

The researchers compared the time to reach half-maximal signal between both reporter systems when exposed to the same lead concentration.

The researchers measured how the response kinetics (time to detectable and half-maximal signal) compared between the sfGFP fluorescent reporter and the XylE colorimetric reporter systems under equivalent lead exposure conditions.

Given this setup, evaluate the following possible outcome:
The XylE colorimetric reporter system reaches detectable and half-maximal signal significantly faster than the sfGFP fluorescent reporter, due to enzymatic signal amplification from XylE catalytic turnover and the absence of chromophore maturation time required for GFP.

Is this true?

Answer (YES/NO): YES